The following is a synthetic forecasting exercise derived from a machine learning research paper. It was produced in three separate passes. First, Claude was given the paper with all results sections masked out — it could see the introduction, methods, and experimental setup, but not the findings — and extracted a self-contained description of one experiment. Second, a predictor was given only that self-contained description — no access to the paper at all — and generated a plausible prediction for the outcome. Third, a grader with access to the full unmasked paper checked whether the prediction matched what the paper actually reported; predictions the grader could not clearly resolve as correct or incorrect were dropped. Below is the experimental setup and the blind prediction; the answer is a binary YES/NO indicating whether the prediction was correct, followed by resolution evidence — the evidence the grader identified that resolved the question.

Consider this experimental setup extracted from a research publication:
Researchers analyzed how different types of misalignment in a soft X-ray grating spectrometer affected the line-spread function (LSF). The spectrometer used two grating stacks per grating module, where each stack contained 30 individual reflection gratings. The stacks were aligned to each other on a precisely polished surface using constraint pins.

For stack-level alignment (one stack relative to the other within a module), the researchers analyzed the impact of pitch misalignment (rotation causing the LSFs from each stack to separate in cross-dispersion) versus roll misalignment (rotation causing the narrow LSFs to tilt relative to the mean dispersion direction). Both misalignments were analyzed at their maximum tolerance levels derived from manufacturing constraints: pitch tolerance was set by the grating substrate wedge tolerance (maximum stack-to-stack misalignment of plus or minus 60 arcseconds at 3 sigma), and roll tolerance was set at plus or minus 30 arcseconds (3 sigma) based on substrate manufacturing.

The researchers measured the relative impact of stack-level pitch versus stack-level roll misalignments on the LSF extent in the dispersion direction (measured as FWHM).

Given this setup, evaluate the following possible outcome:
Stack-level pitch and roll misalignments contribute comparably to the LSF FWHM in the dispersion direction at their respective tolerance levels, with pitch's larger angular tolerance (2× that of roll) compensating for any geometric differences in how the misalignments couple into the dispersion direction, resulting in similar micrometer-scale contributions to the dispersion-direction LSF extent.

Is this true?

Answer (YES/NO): NO